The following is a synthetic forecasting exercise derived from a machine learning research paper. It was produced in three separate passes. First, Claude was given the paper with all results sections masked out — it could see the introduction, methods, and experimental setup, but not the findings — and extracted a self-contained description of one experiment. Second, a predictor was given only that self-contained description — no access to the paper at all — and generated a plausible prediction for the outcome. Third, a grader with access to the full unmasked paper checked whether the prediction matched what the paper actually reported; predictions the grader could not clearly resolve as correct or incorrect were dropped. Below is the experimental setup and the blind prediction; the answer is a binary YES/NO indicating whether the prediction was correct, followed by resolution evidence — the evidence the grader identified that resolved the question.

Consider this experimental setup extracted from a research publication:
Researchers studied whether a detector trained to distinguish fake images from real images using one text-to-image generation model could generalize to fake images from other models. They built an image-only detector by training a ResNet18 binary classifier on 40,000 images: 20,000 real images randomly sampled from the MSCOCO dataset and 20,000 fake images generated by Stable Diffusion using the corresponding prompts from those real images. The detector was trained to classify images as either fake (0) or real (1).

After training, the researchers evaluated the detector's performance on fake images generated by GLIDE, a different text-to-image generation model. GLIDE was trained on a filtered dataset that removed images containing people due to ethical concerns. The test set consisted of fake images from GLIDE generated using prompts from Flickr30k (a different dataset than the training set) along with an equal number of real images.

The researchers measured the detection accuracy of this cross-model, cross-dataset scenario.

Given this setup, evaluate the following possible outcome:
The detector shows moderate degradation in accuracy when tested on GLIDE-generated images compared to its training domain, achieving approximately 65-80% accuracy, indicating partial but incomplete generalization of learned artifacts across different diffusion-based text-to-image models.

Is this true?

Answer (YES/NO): NO